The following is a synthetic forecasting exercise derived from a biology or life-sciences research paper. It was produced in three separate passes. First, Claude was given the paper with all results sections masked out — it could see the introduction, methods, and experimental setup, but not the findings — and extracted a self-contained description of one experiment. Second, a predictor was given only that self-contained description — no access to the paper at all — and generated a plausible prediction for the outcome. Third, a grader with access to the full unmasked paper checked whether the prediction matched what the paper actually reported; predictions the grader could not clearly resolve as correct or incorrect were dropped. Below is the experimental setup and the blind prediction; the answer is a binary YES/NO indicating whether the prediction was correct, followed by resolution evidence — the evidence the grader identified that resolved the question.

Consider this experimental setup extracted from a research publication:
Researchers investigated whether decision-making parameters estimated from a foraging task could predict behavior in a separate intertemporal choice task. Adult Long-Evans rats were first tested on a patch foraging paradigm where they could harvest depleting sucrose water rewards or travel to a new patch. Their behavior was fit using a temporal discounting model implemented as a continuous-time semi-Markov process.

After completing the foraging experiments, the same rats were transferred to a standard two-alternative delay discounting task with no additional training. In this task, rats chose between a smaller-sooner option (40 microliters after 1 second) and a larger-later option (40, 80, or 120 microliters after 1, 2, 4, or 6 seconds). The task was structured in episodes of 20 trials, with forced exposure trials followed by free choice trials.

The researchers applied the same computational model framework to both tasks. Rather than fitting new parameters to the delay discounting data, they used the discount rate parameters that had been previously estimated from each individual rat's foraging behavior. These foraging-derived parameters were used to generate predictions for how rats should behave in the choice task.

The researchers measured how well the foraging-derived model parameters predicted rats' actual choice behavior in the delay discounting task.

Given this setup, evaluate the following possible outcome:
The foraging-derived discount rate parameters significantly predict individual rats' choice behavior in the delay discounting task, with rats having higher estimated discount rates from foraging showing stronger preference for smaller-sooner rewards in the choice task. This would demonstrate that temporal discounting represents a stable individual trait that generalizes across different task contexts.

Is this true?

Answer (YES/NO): YES